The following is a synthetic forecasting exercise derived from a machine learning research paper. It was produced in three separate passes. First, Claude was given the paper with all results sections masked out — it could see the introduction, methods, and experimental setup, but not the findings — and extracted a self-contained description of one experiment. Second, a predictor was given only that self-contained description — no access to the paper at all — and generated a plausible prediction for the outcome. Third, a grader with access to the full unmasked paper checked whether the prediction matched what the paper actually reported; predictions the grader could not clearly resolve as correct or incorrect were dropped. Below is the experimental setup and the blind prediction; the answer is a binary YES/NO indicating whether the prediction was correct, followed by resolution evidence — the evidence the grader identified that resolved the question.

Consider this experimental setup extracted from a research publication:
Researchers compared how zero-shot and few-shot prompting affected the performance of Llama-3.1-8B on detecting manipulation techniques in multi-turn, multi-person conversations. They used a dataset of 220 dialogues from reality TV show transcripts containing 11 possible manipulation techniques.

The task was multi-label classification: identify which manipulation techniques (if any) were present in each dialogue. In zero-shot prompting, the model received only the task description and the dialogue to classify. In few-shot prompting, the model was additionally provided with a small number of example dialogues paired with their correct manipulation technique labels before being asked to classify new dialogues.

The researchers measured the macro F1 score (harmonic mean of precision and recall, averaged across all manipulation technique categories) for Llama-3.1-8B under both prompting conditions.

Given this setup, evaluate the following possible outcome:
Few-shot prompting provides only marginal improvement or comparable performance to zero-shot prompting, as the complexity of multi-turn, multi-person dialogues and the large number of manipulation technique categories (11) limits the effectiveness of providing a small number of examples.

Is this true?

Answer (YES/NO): NO